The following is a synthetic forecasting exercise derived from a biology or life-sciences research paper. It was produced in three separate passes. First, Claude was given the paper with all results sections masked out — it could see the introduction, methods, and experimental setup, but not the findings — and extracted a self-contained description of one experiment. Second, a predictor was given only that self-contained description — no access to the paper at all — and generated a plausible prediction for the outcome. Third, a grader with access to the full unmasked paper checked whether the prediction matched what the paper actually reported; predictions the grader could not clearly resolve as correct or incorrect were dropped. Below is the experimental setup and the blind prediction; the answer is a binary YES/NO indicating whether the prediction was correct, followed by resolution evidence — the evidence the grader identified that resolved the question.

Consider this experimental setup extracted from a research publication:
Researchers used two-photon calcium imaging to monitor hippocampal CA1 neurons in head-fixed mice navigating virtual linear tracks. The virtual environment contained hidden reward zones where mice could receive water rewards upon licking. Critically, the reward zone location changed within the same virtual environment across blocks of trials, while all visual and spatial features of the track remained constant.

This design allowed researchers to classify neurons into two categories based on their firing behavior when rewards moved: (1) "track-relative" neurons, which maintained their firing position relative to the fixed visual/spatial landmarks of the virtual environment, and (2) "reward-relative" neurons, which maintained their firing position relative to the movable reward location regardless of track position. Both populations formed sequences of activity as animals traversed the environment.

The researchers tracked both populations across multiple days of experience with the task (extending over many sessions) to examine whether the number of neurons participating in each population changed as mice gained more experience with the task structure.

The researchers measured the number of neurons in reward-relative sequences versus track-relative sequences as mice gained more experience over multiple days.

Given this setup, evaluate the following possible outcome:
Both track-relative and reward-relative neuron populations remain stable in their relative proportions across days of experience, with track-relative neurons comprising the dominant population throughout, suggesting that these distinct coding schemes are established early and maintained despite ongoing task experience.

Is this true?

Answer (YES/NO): NO